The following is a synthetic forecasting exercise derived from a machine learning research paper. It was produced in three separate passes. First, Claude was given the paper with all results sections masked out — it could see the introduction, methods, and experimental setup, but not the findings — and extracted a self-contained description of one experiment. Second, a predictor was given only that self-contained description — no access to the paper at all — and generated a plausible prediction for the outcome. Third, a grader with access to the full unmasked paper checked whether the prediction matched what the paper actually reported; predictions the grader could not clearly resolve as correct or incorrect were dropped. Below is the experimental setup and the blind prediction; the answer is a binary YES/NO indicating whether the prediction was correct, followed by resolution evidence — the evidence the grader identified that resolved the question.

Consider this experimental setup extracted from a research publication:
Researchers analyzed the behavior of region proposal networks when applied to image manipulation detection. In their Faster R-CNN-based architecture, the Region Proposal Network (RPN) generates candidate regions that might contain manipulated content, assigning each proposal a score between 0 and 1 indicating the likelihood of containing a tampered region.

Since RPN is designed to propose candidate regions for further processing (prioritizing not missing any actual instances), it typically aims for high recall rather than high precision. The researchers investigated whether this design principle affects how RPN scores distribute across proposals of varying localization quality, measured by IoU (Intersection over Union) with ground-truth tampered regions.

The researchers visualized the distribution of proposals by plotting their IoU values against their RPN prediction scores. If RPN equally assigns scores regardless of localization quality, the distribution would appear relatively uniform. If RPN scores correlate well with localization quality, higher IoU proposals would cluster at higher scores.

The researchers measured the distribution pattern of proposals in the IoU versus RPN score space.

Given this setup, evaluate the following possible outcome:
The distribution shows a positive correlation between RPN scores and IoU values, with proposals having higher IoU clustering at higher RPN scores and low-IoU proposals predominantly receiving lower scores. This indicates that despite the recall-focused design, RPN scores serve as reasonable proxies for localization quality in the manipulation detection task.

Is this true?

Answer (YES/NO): NO